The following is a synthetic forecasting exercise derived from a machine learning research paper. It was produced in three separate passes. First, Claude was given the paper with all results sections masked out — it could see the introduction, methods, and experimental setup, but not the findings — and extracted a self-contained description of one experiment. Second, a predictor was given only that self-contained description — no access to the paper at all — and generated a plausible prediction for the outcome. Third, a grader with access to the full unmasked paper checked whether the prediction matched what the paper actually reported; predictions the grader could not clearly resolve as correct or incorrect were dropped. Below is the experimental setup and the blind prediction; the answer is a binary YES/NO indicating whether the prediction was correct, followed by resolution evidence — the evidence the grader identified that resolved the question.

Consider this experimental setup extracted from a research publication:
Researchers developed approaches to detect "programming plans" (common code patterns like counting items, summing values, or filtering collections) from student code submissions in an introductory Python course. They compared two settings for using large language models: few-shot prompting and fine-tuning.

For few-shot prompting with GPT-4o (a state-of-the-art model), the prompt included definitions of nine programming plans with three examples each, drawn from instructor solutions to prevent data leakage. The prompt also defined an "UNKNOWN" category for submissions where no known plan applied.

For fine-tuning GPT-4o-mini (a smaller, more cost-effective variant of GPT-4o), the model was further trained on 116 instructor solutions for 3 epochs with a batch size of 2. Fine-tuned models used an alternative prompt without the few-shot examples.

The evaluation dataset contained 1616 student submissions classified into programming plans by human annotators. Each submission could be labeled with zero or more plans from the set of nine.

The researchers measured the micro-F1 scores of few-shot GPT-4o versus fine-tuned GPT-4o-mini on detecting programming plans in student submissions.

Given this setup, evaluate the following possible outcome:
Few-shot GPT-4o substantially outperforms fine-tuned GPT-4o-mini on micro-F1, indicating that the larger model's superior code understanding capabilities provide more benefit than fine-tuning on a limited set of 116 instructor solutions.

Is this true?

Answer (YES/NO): NO